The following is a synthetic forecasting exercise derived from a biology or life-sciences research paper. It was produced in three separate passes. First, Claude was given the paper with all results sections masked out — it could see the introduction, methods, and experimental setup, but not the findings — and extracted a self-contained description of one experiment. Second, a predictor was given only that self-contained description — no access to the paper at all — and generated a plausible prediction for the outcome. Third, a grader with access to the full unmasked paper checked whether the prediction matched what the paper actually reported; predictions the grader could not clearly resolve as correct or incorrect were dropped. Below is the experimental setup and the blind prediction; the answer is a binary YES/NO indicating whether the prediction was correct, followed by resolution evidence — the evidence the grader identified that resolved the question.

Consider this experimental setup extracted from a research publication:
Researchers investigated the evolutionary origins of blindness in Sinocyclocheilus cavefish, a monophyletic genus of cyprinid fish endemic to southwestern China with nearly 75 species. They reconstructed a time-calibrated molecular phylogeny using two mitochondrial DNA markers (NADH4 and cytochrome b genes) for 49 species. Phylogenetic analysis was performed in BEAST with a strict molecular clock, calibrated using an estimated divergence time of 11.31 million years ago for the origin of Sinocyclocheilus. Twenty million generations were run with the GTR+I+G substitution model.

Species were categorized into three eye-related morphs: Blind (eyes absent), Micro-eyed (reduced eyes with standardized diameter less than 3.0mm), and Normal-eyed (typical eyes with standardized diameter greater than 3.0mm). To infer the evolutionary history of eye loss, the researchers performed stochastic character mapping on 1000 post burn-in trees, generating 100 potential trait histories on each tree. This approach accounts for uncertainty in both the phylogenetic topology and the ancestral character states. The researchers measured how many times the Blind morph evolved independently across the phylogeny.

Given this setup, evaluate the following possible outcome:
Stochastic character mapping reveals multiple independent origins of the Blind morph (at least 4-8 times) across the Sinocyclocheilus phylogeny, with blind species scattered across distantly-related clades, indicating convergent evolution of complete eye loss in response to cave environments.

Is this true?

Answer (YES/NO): NO